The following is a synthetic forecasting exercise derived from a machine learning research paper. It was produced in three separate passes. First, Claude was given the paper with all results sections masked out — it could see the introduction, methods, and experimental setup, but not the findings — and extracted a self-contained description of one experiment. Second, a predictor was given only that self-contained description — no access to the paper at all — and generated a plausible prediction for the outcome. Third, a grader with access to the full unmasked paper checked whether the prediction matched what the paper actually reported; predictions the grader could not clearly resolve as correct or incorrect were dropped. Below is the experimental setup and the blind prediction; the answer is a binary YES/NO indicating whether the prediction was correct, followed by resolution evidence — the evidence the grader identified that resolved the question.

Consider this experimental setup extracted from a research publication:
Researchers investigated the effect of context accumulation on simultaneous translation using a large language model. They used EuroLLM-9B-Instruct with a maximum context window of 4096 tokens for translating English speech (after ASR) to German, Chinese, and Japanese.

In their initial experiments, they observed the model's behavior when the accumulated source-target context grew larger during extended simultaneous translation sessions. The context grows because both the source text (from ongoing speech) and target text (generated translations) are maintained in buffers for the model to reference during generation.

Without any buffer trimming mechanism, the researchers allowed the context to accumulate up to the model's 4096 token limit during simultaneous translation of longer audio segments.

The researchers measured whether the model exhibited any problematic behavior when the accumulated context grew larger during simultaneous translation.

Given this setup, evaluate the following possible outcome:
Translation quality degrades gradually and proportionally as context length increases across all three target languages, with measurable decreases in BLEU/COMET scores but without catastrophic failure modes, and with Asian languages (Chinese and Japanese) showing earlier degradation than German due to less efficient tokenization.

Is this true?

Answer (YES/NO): NO